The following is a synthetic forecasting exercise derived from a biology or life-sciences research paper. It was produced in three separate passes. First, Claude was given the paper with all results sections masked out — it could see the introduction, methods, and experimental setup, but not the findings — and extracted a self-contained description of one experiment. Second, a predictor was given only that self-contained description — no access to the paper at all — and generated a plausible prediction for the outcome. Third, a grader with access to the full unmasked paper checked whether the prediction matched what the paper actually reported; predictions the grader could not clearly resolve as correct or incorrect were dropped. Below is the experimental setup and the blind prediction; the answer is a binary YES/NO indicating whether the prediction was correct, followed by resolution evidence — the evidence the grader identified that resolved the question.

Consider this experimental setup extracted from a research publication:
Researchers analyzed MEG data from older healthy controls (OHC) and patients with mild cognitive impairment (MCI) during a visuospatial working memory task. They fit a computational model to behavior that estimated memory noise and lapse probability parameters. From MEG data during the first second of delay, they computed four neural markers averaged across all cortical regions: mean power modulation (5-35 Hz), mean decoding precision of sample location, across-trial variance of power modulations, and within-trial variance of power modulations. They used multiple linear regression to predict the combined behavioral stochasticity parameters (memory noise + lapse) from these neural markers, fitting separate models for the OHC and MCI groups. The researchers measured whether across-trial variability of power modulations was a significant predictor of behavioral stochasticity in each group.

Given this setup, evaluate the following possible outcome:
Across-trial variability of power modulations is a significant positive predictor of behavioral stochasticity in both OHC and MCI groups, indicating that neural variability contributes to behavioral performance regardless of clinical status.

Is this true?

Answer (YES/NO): NO